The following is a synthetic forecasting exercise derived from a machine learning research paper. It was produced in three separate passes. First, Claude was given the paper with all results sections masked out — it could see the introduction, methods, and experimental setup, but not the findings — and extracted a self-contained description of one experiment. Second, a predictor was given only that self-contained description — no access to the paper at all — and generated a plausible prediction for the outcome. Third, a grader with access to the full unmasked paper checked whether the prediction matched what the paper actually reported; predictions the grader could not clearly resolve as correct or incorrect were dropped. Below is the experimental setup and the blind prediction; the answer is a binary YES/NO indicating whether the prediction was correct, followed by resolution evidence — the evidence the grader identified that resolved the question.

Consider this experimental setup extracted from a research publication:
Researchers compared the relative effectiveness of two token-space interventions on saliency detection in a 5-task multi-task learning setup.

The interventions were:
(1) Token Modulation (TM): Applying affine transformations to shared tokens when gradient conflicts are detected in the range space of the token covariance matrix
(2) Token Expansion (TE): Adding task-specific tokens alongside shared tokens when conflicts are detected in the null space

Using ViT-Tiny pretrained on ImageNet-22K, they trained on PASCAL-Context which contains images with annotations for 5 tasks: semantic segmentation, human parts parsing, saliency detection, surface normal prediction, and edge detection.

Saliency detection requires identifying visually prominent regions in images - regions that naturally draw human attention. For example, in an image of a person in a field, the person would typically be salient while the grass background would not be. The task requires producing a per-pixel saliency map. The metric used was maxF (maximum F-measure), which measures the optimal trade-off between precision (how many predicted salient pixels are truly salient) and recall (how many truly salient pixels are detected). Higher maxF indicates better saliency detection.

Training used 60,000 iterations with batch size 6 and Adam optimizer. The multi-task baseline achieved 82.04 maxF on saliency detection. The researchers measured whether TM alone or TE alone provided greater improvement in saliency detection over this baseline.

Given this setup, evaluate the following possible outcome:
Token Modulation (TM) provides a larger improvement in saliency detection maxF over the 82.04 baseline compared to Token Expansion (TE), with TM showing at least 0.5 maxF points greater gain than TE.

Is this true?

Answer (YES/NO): NO